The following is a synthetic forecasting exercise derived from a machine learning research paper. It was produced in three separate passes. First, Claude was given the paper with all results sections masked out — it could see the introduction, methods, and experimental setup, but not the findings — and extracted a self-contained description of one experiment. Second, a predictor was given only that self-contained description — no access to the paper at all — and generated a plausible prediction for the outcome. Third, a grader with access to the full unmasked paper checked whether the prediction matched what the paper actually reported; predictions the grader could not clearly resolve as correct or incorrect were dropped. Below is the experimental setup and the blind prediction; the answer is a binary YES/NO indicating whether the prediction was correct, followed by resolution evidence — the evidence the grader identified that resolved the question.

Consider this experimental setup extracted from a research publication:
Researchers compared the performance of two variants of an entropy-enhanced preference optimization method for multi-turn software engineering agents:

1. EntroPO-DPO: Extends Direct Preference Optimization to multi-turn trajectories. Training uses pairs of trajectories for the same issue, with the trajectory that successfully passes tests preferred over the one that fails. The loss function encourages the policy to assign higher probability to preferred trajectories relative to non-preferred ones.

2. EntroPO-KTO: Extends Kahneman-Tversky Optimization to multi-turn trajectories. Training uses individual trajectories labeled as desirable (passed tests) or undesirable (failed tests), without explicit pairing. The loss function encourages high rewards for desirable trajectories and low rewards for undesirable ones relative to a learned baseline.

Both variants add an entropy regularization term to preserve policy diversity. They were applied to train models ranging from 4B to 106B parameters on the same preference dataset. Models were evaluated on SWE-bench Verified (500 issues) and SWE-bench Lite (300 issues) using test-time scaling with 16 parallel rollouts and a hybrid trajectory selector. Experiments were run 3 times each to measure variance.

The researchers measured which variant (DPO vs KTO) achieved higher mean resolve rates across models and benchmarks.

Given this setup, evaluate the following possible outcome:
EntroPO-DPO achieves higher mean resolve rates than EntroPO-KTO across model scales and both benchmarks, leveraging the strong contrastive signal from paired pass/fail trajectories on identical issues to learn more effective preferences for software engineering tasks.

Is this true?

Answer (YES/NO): NO